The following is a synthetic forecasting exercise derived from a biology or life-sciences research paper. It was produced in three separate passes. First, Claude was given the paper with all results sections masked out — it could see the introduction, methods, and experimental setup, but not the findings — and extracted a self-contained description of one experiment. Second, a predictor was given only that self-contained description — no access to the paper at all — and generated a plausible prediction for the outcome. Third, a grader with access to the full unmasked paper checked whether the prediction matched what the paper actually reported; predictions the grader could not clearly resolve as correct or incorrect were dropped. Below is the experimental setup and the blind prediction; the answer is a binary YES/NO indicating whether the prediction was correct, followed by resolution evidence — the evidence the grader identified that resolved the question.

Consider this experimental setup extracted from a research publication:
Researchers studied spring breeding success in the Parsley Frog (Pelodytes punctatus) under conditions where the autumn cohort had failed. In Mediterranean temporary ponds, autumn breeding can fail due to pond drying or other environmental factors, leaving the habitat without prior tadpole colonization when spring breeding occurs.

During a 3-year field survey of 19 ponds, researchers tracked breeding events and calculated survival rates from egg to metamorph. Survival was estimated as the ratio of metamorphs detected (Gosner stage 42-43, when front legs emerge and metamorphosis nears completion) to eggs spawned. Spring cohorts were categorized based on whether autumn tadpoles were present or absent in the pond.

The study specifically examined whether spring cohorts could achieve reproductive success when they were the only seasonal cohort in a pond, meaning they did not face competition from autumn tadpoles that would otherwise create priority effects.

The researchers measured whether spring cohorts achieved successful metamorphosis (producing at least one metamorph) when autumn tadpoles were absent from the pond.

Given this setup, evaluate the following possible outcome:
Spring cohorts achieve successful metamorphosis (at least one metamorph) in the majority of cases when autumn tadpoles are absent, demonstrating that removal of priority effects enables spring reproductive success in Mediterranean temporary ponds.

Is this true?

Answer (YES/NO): NO